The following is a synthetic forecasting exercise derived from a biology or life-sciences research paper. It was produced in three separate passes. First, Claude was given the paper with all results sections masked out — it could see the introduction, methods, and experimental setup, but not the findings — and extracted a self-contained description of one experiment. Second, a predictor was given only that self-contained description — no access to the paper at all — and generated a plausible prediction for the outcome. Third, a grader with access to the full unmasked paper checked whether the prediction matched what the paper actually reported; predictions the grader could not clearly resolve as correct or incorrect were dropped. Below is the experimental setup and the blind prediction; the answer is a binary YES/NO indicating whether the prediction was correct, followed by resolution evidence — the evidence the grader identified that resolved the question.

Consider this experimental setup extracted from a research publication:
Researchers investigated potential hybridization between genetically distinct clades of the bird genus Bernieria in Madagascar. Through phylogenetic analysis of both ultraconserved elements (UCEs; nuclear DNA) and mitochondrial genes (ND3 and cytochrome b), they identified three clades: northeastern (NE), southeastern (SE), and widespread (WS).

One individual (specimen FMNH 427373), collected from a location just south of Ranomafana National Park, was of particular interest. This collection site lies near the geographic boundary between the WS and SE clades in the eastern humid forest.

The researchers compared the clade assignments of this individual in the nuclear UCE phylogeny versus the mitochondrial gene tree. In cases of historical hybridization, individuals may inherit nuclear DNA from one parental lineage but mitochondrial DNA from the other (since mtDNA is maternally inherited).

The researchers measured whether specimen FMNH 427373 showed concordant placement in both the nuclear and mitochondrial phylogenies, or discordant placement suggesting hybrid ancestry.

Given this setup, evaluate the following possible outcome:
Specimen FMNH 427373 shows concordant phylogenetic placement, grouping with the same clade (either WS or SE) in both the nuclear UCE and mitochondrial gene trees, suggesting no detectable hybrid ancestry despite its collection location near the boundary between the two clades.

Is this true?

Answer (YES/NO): NO